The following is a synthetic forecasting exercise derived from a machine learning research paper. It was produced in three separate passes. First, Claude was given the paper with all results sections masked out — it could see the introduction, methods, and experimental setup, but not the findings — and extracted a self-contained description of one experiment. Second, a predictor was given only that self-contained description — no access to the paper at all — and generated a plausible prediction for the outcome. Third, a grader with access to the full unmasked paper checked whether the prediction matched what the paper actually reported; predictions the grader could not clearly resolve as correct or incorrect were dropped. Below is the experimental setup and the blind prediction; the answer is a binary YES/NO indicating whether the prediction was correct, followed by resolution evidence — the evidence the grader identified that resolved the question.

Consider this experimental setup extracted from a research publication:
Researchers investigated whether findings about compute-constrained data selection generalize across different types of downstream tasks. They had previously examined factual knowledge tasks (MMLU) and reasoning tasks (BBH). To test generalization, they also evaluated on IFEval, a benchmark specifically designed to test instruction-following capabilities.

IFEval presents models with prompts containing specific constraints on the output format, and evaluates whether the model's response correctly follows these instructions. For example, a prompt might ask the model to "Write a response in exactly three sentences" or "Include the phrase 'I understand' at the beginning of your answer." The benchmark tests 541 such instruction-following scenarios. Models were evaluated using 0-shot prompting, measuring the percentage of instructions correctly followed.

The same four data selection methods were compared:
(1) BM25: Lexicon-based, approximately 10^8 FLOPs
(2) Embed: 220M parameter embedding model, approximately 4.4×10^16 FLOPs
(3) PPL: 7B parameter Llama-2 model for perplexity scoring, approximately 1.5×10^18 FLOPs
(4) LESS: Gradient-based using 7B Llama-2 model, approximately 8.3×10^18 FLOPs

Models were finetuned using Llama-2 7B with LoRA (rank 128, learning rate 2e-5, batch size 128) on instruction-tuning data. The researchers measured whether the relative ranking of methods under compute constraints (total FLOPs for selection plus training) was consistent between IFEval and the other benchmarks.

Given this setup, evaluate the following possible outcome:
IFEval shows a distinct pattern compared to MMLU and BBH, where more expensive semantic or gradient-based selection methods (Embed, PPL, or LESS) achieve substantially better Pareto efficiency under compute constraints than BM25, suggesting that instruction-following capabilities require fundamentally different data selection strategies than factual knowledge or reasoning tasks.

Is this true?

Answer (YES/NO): NO